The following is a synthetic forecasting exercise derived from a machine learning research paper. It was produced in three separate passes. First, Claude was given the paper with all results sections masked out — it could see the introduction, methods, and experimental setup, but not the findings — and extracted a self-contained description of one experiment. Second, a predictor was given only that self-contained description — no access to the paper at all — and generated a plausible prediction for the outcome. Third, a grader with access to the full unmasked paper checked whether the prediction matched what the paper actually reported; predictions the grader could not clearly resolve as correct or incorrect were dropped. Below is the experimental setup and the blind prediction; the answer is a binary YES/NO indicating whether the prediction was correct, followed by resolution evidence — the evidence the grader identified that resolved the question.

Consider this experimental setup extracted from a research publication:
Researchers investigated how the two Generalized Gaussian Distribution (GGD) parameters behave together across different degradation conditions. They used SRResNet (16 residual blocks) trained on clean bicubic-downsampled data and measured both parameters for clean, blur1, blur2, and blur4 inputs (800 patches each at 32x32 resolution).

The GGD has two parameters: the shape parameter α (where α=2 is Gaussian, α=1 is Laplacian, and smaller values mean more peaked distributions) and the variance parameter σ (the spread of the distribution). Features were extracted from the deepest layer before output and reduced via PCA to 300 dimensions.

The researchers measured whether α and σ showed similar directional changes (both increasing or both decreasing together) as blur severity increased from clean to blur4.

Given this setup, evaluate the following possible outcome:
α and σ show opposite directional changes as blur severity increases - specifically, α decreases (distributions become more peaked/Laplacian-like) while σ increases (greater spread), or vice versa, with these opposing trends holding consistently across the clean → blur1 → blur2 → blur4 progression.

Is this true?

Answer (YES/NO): NO